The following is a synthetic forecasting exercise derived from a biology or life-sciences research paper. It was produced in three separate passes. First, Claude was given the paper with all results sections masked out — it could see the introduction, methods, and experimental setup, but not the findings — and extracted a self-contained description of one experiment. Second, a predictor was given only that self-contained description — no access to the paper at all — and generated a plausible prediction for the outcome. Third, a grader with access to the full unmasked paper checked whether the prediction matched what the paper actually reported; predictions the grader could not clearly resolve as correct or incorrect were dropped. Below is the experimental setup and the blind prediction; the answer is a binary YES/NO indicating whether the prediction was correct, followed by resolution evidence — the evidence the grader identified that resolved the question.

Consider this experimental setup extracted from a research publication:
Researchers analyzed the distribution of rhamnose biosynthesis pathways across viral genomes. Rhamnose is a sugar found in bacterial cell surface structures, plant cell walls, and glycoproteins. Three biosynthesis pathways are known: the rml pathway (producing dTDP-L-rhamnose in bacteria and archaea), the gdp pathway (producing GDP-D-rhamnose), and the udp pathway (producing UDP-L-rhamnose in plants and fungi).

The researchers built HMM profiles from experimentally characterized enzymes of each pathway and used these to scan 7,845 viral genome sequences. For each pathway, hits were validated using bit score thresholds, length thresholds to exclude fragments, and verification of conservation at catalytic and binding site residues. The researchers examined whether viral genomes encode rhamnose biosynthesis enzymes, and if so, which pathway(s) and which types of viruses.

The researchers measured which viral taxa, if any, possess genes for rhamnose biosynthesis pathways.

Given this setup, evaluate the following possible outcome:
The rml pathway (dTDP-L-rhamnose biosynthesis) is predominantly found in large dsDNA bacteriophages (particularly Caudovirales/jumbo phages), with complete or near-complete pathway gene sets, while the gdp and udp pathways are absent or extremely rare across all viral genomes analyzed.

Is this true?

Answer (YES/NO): NO